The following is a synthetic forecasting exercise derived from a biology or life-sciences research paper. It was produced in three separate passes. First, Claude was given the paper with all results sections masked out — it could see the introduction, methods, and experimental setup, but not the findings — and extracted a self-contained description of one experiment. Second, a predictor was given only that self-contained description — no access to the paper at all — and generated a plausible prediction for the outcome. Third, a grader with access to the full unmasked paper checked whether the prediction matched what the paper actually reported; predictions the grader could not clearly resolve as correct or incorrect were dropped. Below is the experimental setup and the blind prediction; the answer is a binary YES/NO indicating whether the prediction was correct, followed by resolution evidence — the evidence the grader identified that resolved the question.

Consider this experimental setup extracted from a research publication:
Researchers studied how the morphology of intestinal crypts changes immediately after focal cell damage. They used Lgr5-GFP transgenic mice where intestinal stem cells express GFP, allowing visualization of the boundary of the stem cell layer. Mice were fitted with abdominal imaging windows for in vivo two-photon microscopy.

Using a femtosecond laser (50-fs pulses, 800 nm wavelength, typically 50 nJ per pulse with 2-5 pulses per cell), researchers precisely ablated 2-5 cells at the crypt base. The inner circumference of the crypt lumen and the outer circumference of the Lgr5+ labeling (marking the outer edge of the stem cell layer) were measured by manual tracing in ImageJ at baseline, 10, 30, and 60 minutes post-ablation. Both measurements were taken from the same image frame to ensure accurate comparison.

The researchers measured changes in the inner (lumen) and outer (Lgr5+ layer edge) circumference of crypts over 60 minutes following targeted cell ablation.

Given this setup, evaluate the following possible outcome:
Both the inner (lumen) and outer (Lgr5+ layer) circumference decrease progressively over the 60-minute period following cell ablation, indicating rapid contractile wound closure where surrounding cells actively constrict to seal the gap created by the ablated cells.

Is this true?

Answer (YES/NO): NO